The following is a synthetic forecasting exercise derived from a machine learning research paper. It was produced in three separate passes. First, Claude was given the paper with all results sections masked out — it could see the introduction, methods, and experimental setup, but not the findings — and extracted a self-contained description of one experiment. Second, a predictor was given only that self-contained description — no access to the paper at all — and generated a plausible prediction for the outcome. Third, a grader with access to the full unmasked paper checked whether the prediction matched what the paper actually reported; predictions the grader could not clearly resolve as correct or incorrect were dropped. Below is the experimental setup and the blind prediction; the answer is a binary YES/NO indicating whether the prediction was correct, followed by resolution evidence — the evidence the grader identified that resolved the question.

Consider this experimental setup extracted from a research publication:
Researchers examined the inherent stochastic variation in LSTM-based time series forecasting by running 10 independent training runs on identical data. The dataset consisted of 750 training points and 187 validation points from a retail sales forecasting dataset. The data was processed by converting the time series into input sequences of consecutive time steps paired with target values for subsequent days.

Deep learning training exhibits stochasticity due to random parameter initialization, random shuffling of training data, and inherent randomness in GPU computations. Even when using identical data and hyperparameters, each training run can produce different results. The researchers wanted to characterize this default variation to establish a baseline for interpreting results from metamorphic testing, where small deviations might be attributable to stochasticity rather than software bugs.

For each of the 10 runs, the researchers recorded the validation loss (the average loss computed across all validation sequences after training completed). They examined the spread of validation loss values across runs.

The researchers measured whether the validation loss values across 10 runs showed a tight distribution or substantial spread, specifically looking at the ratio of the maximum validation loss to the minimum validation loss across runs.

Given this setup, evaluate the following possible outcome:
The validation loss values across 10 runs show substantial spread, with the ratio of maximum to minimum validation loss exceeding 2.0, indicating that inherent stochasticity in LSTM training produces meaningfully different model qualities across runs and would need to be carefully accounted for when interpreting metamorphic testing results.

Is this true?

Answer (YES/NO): YES